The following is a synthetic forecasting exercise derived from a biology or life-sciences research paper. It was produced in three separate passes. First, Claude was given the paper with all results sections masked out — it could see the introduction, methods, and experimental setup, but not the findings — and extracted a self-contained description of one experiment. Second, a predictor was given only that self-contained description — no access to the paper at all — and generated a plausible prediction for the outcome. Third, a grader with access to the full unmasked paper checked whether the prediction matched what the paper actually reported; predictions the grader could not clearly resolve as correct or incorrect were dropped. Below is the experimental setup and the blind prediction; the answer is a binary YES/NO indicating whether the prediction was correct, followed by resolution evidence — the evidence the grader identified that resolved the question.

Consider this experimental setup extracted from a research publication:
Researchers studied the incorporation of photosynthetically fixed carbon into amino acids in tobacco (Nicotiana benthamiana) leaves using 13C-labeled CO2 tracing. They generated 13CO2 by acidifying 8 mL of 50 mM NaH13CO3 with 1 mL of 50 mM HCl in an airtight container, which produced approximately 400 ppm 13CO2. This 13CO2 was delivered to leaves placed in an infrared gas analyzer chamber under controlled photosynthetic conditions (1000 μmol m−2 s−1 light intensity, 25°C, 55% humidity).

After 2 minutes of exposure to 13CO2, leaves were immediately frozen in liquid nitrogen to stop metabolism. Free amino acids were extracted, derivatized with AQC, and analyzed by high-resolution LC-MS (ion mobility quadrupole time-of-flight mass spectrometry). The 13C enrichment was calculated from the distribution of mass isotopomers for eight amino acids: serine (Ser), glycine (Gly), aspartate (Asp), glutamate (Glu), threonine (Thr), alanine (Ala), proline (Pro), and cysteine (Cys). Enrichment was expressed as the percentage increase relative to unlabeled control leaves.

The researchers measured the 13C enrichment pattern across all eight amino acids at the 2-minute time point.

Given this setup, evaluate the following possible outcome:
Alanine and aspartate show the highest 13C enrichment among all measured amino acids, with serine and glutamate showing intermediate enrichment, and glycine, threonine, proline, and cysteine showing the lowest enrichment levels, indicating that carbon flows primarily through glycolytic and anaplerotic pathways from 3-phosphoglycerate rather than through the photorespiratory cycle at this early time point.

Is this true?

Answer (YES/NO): NO